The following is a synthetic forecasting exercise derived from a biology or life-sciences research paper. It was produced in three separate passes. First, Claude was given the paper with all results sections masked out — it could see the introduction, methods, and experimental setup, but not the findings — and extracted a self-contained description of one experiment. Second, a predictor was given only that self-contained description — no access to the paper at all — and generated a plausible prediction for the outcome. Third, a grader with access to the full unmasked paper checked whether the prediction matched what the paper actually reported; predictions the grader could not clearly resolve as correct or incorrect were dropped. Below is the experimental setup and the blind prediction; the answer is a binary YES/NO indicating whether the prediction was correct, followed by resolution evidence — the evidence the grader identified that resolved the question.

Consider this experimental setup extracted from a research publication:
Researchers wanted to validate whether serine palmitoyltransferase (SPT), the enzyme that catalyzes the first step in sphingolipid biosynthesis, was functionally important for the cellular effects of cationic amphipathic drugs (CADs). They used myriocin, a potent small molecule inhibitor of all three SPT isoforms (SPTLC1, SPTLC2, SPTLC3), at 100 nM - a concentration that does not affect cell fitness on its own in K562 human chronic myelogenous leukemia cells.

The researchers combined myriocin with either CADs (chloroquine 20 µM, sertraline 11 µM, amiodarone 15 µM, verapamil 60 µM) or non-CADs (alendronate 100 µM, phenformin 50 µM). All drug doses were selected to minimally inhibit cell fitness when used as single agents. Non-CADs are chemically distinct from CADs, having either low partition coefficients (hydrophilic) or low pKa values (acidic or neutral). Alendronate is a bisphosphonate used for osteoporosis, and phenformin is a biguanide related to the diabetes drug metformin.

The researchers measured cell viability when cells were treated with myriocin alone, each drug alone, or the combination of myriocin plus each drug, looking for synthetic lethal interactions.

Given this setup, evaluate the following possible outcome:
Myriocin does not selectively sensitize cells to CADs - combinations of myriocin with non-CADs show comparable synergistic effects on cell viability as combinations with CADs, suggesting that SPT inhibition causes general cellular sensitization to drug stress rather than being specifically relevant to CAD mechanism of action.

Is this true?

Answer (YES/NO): NO